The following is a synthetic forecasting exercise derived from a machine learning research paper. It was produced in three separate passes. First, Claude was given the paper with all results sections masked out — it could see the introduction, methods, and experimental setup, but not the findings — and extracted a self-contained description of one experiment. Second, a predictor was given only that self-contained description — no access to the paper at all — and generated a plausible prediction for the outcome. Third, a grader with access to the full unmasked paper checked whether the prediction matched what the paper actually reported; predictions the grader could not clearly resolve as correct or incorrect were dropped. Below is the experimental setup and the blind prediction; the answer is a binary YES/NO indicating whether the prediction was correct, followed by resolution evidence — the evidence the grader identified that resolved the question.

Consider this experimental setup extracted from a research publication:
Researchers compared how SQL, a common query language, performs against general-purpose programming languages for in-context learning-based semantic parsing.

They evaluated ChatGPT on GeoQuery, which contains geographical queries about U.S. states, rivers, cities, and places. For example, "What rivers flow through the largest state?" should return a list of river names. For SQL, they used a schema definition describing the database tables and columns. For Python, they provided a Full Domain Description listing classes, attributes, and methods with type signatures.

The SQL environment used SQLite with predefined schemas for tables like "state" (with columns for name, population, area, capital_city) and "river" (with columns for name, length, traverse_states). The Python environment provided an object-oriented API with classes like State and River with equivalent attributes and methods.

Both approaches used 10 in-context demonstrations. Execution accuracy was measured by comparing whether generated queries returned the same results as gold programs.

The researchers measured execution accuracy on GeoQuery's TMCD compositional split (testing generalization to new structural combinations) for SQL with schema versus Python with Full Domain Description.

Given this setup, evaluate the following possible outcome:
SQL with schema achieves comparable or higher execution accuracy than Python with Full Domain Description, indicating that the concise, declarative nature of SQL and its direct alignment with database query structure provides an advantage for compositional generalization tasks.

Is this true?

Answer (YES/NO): NO